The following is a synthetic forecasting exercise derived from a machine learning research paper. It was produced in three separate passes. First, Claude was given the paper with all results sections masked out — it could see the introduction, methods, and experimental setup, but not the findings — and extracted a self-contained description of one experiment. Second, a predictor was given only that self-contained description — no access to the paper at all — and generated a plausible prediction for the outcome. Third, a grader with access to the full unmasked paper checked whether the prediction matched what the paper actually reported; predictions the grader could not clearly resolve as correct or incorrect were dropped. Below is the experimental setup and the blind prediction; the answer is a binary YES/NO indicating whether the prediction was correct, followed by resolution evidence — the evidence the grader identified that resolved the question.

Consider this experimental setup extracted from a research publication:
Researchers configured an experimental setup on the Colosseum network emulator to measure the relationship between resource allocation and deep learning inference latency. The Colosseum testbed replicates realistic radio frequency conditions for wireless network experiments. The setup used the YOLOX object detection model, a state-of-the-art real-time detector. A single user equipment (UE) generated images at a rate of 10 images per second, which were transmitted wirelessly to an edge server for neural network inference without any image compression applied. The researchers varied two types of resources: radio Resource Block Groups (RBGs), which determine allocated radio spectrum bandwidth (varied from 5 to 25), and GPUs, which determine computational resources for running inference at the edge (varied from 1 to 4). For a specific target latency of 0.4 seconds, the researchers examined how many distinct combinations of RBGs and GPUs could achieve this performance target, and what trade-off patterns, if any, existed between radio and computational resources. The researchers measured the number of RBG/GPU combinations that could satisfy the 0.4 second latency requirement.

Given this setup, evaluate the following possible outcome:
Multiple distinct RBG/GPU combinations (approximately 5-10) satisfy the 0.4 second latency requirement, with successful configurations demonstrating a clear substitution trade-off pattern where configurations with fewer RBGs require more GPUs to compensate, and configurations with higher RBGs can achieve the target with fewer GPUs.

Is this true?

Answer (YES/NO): NO